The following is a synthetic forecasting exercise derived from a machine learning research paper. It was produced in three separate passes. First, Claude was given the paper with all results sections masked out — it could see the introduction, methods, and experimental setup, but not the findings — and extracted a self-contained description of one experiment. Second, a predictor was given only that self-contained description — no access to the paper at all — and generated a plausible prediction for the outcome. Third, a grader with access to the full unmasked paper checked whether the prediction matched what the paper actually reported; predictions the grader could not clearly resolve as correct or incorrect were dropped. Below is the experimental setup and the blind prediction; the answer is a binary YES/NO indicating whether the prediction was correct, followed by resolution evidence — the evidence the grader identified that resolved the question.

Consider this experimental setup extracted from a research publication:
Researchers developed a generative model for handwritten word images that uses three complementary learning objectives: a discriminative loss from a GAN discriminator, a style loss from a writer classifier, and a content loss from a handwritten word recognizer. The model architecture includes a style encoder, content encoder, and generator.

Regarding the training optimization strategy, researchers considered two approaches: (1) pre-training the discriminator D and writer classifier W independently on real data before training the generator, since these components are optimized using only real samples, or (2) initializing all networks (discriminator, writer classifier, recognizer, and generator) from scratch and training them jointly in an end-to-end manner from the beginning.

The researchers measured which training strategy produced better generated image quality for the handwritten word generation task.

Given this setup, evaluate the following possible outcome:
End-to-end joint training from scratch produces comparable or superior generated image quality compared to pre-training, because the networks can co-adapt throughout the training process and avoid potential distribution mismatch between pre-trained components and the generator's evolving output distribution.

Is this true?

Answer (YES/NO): YES